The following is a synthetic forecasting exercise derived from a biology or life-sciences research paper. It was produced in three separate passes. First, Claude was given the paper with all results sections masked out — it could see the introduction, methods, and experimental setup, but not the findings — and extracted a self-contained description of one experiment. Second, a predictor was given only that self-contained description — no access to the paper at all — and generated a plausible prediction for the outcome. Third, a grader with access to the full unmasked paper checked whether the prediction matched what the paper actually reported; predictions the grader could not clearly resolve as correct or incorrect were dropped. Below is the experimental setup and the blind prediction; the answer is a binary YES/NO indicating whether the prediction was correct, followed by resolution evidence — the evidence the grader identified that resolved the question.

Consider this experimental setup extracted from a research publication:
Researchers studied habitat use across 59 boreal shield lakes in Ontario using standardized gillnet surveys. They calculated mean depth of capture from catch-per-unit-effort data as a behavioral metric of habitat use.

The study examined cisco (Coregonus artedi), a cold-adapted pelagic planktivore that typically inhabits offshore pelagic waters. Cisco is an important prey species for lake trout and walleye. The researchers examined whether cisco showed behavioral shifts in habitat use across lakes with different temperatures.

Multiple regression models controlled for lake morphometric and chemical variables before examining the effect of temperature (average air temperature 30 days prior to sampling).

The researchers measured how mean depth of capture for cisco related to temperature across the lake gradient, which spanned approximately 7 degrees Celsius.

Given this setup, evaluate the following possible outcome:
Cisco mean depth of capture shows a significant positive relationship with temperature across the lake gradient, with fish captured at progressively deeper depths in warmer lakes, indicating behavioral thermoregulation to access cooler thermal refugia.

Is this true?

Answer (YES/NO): YES